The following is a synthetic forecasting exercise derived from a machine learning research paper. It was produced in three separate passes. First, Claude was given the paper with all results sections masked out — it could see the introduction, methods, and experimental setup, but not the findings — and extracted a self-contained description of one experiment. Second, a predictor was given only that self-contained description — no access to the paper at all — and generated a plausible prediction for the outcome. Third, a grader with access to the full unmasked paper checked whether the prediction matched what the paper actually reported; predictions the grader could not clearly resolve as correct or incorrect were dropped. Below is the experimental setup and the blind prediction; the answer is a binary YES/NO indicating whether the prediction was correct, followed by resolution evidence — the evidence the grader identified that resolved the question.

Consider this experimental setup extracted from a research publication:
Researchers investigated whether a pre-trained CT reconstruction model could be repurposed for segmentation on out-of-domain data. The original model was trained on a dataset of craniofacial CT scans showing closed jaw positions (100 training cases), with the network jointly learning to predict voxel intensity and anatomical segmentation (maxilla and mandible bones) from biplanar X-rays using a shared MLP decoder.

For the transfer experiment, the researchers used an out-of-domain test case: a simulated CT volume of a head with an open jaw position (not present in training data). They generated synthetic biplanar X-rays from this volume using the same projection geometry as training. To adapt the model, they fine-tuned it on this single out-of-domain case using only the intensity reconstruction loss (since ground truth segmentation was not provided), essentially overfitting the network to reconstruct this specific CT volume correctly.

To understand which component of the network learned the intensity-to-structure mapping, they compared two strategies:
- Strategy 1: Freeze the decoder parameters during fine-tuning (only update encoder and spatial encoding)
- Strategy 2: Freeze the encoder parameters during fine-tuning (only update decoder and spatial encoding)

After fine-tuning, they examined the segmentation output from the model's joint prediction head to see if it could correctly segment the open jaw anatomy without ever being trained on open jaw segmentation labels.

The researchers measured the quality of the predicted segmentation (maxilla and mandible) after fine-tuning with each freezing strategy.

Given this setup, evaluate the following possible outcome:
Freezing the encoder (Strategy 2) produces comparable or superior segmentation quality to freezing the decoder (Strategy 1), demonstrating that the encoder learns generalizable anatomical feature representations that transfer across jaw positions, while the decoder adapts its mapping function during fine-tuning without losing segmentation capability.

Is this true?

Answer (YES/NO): NO